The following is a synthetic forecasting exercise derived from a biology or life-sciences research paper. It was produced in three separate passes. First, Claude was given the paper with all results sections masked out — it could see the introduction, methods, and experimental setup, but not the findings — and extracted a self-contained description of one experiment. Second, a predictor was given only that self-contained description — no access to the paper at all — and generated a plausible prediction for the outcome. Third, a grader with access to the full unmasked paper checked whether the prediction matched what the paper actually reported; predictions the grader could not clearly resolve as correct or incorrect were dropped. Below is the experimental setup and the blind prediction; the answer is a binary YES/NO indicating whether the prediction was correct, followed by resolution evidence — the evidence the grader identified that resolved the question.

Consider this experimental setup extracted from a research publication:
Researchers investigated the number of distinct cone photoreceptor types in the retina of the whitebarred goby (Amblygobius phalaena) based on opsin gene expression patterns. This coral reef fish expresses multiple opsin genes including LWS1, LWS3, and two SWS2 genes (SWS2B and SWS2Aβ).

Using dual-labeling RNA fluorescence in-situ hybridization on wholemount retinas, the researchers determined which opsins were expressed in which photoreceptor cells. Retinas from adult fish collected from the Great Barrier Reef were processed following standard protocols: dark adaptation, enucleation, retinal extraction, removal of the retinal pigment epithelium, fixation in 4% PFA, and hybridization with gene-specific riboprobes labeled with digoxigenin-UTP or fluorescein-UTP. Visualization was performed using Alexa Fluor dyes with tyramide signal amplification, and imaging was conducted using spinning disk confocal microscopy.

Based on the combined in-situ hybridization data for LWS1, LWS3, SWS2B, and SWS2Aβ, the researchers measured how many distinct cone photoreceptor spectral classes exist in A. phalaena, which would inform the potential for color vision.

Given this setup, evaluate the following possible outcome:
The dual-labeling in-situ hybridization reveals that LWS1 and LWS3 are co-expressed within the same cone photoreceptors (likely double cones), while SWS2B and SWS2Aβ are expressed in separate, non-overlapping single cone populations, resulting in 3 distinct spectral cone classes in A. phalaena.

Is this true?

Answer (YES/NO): NO